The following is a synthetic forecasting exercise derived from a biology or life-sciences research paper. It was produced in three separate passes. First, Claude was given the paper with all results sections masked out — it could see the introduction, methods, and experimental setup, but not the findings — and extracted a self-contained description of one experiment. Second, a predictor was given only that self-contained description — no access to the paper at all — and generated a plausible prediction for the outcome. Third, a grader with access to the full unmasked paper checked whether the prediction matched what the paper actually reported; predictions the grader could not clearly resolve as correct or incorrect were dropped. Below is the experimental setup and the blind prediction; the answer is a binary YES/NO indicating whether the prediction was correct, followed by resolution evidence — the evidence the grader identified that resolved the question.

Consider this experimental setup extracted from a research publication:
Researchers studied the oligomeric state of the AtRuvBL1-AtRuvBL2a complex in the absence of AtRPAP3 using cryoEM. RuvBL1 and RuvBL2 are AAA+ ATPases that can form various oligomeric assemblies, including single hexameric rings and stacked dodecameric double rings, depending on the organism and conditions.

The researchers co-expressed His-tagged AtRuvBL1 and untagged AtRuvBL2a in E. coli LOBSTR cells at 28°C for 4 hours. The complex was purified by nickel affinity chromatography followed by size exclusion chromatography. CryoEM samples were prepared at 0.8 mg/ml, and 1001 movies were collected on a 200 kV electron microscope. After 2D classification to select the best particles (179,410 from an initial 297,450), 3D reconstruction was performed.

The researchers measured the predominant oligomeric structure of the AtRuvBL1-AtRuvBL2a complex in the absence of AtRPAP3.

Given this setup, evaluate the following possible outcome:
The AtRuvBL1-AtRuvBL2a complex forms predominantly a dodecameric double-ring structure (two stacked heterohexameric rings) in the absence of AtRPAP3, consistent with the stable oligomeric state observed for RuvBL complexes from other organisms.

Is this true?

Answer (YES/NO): YES